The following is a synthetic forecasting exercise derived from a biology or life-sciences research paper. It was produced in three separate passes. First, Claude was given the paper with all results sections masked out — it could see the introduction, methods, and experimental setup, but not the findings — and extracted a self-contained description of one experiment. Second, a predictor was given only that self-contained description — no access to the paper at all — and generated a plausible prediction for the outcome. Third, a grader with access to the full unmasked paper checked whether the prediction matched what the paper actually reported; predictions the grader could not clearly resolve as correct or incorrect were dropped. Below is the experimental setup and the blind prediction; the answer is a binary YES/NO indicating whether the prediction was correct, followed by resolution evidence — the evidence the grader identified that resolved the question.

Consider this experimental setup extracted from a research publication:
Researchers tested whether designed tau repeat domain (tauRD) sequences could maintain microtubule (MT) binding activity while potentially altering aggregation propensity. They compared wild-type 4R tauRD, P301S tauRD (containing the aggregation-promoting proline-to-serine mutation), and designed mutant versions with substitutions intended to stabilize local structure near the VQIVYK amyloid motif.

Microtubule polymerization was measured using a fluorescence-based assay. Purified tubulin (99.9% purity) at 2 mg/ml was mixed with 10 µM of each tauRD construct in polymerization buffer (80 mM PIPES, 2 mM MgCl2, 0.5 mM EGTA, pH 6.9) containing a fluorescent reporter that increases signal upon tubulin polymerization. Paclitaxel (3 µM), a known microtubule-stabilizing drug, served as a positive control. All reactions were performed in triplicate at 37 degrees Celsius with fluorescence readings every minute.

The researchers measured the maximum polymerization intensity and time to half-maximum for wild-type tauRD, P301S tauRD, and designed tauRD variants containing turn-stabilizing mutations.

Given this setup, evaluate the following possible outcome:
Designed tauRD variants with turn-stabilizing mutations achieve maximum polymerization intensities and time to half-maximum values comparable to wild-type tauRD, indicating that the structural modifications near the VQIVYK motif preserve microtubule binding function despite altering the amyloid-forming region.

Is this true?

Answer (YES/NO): NO